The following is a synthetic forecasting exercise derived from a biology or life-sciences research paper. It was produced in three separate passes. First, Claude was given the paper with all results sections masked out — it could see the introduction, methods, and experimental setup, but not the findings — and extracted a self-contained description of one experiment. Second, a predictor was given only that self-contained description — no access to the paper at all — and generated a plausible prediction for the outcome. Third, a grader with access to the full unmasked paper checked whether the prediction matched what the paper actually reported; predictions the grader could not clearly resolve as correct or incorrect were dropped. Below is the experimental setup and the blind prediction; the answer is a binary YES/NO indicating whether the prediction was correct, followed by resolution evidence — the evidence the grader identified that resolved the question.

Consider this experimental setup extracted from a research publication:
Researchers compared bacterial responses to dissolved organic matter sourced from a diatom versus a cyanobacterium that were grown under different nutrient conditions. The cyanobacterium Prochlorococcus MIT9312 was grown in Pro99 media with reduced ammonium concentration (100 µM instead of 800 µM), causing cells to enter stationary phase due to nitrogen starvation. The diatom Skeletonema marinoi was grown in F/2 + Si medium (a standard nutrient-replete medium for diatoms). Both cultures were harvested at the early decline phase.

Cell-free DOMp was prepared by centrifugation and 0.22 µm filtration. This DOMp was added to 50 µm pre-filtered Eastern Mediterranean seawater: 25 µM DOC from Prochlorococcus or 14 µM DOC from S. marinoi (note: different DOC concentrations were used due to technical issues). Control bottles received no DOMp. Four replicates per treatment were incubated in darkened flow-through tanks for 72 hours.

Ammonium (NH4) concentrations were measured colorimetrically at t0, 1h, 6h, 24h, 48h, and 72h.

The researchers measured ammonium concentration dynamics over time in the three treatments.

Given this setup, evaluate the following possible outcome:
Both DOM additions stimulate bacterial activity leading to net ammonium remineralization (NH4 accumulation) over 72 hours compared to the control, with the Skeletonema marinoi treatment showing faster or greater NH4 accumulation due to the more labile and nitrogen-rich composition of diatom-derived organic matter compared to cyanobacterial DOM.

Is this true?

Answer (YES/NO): NO